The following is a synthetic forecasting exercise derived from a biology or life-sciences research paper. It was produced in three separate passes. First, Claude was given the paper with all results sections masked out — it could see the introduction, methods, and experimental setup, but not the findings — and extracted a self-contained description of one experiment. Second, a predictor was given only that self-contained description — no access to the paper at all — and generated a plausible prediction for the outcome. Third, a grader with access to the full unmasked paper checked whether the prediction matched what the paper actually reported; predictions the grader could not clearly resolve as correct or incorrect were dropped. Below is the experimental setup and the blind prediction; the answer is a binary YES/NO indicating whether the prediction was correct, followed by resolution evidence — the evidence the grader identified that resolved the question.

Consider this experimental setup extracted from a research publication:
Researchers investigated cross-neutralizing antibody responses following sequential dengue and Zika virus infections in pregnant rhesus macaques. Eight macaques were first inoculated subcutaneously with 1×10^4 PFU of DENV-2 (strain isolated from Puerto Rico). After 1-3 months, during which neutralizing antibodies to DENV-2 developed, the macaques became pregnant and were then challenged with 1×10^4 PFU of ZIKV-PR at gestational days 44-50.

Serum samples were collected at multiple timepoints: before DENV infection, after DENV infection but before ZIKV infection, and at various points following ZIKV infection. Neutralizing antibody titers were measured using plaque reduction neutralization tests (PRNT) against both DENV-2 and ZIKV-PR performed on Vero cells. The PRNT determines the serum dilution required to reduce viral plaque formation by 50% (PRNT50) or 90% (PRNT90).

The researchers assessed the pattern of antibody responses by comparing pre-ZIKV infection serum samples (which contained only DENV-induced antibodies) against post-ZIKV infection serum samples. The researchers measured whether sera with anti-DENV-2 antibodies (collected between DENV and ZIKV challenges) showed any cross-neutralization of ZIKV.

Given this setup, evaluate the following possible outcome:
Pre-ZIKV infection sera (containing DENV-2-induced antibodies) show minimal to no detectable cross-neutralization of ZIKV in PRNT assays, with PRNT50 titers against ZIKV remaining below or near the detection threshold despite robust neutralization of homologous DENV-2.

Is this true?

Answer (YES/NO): NO